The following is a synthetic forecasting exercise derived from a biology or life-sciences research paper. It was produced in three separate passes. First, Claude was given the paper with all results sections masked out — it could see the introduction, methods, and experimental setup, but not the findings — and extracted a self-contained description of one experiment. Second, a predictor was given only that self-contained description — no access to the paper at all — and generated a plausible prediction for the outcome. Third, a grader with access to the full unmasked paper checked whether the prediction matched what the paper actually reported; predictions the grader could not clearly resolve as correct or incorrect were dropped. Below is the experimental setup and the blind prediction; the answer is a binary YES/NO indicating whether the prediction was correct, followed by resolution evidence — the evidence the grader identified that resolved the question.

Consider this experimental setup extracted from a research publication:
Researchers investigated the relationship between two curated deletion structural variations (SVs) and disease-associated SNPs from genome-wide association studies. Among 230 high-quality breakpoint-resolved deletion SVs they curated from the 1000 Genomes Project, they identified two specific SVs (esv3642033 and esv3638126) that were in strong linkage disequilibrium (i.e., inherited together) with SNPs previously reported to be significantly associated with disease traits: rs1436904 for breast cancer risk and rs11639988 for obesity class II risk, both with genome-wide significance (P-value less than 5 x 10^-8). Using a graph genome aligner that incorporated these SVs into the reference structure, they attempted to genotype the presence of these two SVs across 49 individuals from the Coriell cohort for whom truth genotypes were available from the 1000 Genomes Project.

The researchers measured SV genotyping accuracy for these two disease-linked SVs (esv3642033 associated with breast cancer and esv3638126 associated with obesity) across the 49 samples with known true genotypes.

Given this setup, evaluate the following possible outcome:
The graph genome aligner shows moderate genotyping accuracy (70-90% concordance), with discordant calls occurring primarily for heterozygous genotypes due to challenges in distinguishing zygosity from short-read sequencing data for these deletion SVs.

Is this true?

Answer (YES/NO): NO